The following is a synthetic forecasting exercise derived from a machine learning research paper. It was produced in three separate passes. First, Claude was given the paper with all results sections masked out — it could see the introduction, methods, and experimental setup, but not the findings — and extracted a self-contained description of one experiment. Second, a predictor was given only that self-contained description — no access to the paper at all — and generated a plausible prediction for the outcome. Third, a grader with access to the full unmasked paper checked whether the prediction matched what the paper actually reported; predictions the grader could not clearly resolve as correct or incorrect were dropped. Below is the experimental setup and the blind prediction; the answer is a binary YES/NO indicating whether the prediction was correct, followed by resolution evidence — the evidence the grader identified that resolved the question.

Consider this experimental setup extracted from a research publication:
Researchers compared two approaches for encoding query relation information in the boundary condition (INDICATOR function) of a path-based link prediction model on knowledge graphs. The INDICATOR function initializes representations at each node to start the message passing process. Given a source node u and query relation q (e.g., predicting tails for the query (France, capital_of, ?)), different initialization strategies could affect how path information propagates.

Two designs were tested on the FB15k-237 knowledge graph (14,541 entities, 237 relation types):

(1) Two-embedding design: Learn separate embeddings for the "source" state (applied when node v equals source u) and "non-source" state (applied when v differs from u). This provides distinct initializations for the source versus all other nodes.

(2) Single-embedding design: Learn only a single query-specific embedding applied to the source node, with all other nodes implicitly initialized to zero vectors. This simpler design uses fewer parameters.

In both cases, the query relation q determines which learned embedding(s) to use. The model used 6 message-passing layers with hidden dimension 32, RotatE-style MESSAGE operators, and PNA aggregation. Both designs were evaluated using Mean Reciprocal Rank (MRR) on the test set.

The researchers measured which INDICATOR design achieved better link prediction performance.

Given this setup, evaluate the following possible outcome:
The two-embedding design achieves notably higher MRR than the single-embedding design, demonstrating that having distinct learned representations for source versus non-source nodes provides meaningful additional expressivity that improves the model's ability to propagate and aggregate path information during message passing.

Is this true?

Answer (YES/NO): NO